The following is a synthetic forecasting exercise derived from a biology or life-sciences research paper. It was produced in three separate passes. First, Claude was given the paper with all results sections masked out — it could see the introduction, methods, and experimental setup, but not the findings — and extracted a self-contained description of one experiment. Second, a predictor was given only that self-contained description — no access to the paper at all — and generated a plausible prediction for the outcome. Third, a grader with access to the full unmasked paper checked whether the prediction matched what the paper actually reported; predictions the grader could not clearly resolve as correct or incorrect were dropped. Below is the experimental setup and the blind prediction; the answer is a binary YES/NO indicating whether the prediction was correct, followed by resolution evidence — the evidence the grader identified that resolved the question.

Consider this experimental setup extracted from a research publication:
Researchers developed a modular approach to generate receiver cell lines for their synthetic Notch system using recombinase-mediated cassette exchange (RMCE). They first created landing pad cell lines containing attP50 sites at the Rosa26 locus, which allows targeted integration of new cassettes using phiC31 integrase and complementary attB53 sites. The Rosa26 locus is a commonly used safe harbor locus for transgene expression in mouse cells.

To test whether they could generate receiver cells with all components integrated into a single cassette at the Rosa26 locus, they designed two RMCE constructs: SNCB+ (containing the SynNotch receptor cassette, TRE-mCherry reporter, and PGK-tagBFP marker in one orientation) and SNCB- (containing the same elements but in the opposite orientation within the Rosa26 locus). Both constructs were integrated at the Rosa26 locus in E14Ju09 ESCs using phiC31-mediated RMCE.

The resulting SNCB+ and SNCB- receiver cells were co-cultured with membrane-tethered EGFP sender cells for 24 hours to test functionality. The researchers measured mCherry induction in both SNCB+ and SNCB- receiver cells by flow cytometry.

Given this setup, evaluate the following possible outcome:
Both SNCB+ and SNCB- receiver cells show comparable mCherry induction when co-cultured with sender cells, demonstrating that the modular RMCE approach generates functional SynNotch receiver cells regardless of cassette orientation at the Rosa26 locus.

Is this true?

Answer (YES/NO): NO